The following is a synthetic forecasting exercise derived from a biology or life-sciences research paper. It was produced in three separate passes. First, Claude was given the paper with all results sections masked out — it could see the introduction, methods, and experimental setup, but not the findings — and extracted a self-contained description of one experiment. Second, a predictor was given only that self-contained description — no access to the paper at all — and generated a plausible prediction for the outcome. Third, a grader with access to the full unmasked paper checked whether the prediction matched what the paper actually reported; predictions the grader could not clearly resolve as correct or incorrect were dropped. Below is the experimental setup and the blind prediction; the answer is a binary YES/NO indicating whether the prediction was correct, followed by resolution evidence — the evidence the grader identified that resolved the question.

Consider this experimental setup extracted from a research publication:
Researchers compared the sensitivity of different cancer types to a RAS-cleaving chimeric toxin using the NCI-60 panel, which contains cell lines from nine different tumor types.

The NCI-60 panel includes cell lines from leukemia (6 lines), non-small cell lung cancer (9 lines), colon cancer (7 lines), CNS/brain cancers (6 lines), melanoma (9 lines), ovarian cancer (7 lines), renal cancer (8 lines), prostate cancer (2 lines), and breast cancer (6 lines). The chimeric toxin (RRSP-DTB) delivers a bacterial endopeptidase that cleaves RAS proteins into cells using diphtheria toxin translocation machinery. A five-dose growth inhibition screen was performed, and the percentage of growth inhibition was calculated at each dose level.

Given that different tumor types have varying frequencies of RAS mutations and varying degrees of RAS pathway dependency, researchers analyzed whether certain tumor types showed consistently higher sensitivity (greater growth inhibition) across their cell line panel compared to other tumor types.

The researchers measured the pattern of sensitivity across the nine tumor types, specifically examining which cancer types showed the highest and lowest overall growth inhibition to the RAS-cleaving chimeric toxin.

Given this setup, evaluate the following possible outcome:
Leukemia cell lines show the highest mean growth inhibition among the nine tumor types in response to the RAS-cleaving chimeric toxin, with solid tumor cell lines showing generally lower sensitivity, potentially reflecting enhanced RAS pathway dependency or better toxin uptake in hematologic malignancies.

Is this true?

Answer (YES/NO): NO